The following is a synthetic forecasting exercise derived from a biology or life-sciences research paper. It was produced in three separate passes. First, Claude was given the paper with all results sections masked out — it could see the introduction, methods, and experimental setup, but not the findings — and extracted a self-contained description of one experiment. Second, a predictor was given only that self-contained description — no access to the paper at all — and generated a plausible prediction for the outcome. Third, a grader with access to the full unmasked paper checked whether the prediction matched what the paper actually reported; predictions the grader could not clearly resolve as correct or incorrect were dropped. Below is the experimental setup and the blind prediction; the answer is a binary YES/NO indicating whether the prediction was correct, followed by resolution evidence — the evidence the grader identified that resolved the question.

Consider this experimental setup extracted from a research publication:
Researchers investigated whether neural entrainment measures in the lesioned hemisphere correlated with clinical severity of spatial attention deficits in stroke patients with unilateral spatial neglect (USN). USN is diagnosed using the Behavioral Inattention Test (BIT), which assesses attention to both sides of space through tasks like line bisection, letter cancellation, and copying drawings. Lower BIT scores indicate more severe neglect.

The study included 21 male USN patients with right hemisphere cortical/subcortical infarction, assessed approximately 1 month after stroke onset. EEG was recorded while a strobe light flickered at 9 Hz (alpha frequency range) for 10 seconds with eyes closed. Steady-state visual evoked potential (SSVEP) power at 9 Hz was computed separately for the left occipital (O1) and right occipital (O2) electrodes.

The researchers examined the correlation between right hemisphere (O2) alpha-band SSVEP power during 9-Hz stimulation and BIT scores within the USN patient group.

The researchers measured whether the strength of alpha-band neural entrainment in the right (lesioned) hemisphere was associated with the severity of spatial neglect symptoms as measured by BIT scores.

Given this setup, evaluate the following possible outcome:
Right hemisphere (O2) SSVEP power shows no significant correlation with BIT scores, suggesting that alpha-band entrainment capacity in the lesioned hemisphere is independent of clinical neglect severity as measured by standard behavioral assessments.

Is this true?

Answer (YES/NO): NO